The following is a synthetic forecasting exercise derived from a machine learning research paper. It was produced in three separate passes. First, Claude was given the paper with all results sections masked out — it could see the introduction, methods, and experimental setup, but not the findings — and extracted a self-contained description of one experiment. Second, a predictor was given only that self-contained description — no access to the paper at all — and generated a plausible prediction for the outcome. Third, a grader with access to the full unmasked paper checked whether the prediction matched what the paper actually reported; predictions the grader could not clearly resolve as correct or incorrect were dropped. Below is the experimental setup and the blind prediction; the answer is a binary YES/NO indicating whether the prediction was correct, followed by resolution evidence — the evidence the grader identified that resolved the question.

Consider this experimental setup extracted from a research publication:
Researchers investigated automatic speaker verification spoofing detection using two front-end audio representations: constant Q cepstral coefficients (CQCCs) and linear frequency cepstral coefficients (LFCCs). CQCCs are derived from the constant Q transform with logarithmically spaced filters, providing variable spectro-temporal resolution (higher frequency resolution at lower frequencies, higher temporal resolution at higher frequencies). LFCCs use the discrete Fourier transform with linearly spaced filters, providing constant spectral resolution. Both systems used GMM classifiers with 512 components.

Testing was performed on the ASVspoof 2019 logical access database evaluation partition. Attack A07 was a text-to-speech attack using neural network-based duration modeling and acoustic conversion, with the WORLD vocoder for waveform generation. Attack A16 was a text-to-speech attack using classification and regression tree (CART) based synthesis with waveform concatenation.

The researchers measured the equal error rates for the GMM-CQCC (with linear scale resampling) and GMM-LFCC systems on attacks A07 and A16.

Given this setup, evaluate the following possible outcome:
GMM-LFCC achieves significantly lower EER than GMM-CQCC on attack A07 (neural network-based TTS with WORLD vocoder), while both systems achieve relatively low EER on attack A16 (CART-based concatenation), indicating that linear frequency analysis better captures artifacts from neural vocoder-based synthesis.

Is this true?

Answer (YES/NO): NO